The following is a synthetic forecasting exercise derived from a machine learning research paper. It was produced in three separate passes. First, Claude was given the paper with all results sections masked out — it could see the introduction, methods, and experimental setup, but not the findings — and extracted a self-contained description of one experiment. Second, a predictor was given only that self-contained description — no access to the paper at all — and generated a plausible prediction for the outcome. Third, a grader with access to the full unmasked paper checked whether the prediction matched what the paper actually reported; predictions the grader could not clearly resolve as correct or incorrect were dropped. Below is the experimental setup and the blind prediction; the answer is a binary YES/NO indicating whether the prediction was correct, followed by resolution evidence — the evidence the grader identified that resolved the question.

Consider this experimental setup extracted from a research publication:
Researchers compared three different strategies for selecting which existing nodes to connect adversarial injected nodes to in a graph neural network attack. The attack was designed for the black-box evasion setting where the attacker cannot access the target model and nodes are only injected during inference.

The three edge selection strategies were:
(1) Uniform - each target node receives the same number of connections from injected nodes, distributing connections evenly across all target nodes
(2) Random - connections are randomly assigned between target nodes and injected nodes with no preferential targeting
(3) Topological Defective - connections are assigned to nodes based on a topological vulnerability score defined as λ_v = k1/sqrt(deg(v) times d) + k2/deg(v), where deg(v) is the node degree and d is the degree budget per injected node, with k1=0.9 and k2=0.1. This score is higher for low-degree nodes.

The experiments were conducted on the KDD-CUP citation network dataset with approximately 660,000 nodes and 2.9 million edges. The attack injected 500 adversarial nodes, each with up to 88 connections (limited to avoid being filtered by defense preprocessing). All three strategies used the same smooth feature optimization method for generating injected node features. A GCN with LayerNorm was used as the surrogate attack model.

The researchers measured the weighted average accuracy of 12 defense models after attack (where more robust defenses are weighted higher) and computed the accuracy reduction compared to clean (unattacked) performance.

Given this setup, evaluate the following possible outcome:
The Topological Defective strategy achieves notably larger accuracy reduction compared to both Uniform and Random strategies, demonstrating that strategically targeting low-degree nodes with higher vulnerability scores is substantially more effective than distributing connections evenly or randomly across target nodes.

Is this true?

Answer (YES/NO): YES